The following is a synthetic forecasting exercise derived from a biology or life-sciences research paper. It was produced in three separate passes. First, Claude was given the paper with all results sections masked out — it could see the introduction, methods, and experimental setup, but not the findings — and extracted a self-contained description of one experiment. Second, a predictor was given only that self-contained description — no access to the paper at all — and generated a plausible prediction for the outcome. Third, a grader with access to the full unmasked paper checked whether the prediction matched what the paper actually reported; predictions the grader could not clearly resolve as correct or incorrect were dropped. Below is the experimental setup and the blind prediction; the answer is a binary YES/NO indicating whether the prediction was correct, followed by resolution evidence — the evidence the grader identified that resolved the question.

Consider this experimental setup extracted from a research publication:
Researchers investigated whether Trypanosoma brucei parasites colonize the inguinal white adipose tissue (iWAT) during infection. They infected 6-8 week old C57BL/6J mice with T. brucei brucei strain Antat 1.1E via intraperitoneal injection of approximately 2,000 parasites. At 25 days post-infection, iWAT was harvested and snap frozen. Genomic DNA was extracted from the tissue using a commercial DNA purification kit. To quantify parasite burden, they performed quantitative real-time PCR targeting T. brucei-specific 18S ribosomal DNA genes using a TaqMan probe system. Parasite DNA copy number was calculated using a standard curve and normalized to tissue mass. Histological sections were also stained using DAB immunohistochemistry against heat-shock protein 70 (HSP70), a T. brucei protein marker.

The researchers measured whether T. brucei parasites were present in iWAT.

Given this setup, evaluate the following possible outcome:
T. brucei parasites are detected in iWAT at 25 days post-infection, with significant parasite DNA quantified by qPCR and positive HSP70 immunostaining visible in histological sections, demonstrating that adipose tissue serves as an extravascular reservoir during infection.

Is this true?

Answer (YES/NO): YES